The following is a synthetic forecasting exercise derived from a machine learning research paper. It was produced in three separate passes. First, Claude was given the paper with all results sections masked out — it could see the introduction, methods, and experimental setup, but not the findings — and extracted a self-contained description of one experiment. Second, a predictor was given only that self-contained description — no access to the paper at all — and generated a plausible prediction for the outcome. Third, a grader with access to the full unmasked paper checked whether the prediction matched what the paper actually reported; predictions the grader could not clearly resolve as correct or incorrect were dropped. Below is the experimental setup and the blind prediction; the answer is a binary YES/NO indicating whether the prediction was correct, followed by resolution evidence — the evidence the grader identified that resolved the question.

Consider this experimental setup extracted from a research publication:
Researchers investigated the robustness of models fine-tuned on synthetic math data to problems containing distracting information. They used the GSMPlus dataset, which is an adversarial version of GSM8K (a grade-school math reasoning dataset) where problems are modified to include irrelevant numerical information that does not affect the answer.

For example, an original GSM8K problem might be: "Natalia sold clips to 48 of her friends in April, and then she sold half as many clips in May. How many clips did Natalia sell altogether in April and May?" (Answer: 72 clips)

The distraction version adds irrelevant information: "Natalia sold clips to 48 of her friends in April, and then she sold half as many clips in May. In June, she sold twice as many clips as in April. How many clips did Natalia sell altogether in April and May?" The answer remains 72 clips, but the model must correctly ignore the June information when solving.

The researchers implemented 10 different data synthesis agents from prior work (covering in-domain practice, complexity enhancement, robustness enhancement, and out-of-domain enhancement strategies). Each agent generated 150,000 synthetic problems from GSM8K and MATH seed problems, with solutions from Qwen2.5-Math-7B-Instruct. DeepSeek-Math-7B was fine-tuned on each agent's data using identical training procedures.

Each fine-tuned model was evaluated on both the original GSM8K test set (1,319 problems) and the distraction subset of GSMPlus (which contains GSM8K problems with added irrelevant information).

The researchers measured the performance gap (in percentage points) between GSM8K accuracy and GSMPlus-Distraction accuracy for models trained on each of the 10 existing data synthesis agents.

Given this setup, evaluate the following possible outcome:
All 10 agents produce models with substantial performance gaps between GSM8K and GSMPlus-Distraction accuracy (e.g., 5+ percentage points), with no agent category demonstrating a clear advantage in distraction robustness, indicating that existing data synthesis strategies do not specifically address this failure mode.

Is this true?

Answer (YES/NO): YES